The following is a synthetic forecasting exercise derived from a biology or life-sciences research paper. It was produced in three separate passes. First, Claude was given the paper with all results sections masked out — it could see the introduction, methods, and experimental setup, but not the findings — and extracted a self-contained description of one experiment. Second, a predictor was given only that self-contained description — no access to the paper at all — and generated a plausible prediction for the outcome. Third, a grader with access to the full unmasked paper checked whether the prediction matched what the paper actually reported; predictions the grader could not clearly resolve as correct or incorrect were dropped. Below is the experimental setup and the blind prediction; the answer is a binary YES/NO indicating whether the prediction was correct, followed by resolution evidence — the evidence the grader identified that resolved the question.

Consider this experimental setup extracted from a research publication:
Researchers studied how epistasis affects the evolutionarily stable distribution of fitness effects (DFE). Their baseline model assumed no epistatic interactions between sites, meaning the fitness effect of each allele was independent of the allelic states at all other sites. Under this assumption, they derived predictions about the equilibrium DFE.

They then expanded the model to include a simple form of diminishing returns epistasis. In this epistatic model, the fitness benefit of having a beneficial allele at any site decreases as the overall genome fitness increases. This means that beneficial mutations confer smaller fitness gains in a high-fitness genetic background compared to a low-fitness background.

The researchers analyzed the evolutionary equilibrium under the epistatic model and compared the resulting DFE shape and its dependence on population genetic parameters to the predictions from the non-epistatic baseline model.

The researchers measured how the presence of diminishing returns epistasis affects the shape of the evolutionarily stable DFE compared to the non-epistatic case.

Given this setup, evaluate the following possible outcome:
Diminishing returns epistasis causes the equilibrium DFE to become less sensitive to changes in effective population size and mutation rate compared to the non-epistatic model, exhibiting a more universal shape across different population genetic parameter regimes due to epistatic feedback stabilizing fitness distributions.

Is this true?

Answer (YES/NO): NO